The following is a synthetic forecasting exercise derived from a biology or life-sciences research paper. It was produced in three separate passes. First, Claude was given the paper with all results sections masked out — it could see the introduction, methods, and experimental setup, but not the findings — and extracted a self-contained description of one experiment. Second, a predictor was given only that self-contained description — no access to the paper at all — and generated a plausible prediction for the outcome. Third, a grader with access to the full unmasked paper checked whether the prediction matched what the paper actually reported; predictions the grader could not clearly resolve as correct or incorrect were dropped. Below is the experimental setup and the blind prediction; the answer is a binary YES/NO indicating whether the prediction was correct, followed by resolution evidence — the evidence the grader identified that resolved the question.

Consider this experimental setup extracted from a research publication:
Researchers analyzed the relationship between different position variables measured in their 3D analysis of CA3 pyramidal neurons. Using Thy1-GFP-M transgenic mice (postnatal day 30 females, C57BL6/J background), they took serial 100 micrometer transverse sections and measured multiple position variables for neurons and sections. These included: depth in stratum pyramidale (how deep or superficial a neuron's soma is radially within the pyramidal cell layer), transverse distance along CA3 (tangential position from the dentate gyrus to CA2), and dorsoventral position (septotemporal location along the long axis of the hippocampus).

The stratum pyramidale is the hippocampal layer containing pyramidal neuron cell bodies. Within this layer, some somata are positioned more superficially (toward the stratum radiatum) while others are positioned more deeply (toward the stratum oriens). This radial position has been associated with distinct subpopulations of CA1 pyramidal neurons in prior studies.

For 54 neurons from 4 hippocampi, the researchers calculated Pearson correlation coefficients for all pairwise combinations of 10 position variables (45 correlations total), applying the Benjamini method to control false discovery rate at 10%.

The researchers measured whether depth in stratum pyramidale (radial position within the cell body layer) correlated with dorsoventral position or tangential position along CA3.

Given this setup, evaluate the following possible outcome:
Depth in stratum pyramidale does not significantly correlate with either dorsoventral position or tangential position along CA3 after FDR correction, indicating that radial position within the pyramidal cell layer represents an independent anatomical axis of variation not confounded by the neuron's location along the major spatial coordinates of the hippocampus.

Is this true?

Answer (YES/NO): YES